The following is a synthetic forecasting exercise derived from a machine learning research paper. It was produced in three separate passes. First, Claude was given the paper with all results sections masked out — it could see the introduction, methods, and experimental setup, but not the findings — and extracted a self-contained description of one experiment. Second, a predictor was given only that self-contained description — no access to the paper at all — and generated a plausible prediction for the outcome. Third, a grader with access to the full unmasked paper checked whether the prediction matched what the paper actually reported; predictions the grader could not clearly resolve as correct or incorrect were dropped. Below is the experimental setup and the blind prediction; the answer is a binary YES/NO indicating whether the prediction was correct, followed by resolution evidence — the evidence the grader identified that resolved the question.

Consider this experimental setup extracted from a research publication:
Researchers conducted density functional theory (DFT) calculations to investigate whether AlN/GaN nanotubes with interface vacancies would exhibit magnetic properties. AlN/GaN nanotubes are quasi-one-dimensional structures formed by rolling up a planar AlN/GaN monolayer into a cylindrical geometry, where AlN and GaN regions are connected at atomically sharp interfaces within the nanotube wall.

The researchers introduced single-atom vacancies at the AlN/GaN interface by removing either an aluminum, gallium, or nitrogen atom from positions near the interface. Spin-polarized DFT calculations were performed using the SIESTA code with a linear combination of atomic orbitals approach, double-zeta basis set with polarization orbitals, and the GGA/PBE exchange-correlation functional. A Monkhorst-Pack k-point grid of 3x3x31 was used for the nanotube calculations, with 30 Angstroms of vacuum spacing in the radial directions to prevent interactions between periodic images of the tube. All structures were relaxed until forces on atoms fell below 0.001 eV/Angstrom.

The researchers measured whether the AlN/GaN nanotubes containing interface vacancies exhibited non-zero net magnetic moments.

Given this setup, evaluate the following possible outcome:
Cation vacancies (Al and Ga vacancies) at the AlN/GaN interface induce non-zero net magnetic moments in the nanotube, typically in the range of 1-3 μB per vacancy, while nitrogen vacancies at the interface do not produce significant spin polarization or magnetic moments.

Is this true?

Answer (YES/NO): YES